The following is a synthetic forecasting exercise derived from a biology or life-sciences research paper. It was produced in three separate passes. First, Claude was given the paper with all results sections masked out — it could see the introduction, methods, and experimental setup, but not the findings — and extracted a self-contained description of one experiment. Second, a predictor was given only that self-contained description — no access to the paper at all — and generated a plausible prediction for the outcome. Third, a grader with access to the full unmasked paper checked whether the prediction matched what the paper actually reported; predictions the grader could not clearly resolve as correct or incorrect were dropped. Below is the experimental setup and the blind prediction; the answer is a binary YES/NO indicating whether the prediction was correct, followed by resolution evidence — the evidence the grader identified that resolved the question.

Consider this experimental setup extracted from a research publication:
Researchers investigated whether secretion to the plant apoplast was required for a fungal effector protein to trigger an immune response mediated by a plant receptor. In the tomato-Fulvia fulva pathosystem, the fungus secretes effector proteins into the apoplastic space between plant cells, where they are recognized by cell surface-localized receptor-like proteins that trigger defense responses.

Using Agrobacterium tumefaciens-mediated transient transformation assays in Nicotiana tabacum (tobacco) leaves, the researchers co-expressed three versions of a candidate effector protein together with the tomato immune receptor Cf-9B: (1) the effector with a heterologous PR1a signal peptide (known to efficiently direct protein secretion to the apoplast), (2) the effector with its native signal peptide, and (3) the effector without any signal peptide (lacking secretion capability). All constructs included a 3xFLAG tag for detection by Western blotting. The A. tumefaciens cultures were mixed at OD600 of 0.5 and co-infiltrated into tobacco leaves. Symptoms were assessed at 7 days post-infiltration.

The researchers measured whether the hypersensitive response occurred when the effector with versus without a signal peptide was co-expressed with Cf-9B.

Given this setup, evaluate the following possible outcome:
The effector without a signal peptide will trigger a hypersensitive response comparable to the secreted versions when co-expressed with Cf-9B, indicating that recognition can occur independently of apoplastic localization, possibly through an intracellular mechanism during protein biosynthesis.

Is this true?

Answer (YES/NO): NO